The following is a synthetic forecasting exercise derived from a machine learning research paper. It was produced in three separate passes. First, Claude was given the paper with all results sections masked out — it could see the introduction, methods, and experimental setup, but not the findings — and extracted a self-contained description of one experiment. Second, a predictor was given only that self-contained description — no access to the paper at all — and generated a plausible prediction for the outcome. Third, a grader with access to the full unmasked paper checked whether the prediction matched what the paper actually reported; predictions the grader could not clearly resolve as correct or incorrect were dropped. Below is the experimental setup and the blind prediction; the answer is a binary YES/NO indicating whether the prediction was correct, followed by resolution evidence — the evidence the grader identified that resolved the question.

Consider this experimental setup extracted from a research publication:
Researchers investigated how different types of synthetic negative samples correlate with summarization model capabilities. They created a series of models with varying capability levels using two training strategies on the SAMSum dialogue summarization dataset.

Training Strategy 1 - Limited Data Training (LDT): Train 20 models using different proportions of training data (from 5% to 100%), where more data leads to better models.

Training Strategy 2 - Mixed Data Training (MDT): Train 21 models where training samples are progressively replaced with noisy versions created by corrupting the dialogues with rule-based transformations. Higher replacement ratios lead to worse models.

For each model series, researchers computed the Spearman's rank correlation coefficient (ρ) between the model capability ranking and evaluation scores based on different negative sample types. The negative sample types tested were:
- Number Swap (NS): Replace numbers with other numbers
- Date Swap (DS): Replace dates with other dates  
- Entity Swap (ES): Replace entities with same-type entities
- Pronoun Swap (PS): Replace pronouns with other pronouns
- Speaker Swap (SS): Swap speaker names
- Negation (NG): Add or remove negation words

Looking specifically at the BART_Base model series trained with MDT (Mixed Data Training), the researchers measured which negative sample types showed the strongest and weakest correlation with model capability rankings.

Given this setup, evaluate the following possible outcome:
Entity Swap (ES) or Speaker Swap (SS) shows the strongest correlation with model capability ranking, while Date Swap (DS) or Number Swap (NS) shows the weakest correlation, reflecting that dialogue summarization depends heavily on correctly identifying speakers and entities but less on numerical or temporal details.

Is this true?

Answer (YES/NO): YES